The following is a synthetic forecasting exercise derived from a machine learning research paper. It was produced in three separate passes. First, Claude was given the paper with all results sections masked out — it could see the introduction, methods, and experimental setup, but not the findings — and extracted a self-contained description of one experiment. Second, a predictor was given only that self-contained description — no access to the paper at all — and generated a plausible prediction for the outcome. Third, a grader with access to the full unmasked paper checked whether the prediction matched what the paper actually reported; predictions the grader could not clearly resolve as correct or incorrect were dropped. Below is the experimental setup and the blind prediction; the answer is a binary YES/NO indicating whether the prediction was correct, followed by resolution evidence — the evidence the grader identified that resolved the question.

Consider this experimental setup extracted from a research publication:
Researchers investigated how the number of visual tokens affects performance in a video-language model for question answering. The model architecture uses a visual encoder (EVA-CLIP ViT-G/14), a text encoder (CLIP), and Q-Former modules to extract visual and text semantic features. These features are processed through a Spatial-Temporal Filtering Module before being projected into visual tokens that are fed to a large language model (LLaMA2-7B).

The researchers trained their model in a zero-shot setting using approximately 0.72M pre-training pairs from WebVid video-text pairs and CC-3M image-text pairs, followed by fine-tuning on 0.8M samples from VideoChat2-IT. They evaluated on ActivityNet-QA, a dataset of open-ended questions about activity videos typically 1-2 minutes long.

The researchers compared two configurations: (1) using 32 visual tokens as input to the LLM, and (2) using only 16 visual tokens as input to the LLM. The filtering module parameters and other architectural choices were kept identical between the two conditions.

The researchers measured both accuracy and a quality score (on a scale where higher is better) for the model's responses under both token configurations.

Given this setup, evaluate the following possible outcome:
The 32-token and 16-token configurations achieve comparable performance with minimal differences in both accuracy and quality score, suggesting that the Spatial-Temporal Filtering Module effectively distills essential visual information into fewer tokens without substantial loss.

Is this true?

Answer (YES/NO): NO